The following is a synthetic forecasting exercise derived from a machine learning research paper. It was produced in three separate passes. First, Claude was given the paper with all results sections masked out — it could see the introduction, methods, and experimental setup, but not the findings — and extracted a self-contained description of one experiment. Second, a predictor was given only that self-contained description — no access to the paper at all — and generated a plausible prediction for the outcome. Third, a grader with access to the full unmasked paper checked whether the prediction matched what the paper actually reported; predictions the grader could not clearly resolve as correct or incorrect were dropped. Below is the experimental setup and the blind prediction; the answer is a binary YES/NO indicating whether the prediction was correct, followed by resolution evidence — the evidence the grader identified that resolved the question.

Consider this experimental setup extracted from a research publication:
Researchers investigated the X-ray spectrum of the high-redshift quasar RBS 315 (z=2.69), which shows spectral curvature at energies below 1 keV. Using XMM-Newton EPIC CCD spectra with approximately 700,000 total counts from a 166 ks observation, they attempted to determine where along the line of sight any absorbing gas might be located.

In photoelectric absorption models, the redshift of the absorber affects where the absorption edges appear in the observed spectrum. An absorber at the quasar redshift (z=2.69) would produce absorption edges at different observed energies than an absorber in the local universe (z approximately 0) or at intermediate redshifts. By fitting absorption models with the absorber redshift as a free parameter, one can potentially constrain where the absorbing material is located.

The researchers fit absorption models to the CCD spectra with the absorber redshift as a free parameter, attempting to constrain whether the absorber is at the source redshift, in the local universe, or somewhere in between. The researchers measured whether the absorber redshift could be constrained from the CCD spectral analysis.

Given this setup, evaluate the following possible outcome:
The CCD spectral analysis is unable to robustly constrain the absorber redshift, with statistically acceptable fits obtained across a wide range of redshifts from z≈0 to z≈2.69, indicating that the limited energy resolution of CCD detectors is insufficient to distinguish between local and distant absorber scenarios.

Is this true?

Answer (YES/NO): YES